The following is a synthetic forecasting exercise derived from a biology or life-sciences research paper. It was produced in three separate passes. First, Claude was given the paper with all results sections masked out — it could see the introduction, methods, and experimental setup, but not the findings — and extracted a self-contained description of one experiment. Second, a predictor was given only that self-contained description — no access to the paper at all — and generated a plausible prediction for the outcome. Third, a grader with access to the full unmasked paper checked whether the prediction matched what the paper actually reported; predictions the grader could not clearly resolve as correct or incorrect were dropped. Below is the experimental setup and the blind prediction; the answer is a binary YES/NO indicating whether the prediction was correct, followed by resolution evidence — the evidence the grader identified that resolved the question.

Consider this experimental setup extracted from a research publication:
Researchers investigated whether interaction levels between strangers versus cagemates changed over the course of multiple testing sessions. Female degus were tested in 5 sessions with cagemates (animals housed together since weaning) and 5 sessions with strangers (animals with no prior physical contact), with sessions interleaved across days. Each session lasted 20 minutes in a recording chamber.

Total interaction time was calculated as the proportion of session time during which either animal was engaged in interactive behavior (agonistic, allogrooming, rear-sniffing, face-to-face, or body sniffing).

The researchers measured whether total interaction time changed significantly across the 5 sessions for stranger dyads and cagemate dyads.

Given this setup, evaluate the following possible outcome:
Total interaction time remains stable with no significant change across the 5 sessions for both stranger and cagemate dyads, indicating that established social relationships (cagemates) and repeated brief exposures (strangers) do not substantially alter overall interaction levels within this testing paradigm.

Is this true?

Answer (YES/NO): YES